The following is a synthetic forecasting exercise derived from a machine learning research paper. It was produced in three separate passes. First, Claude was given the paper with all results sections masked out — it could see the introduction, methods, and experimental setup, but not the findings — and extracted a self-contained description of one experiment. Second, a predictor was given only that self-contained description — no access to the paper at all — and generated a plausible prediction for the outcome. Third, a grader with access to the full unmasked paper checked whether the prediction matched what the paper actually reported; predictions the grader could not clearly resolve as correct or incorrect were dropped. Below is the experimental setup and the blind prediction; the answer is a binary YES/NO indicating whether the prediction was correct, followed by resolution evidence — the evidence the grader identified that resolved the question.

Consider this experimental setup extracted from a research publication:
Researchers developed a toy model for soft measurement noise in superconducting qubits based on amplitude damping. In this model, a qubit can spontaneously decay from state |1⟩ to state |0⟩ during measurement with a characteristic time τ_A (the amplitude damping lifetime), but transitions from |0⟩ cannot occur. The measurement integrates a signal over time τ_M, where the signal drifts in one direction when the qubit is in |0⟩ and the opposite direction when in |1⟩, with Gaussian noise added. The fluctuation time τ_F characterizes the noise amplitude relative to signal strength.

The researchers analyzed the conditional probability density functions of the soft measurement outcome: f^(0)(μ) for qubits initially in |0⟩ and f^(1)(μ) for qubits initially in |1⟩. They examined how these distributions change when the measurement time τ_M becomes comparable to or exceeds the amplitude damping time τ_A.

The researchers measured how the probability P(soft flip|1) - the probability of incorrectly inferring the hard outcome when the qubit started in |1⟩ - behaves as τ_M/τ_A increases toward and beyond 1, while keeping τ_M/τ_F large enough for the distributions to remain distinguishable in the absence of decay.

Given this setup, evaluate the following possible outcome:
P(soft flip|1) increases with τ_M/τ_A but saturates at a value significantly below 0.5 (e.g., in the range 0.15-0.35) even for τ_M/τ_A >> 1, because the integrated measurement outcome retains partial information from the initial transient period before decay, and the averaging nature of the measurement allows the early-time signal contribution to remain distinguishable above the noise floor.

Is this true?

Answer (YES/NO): NO